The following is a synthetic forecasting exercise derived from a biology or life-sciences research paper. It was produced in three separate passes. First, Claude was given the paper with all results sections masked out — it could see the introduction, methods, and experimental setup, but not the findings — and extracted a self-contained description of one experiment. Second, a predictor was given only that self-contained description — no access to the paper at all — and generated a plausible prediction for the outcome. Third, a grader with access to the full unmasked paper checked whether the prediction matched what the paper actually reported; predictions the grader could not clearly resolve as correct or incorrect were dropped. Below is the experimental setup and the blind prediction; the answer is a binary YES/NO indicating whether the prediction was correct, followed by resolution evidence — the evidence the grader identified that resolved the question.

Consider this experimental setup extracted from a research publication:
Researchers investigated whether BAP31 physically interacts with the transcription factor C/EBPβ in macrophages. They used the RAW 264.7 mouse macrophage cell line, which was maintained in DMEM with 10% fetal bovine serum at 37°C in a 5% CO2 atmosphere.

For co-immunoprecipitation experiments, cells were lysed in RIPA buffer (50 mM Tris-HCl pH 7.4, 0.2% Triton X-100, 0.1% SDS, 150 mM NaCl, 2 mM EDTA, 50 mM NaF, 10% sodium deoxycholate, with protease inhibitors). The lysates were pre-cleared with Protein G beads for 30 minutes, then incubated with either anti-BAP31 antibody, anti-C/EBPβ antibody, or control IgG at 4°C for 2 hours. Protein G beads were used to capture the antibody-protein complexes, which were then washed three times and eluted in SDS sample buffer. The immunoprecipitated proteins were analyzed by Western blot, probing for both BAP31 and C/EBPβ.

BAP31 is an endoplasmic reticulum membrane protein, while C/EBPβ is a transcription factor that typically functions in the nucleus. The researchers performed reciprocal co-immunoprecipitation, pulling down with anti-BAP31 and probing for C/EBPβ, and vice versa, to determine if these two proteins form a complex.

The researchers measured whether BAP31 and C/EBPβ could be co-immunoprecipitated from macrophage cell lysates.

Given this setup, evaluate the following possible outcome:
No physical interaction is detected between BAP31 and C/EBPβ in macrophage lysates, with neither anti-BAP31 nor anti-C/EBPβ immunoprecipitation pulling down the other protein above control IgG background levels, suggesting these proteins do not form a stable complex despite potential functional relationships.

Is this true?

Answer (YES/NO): YES